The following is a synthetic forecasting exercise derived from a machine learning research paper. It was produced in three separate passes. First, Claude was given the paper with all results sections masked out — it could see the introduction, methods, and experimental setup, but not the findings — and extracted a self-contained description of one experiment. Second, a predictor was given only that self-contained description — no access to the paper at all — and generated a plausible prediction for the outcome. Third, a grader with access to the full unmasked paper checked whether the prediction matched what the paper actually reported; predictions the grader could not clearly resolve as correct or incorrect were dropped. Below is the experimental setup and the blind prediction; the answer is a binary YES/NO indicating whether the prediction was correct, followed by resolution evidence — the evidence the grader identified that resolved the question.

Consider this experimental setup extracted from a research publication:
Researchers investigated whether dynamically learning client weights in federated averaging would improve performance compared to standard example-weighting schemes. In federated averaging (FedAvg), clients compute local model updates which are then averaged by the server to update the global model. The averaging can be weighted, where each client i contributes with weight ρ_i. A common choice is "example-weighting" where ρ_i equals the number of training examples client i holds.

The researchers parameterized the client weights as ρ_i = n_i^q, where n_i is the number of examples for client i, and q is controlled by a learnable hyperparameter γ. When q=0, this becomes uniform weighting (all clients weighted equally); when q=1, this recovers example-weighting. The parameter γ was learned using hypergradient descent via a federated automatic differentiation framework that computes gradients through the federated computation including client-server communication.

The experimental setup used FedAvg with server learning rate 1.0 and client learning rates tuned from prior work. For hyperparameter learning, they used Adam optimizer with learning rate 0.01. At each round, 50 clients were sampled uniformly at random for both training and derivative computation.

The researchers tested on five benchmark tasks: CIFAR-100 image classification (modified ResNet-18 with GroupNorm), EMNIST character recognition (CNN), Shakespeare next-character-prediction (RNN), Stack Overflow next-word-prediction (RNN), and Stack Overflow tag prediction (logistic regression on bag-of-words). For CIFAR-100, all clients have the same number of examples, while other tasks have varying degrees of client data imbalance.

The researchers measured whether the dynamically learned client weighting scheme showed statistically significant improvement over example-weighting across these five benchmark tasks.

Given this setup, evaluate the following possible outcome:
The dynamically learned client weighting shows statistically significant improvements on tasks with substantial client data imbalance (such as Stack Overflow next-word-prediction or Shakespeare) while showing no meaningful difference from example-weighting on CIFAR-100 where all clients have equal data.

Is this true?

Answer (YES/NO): NO